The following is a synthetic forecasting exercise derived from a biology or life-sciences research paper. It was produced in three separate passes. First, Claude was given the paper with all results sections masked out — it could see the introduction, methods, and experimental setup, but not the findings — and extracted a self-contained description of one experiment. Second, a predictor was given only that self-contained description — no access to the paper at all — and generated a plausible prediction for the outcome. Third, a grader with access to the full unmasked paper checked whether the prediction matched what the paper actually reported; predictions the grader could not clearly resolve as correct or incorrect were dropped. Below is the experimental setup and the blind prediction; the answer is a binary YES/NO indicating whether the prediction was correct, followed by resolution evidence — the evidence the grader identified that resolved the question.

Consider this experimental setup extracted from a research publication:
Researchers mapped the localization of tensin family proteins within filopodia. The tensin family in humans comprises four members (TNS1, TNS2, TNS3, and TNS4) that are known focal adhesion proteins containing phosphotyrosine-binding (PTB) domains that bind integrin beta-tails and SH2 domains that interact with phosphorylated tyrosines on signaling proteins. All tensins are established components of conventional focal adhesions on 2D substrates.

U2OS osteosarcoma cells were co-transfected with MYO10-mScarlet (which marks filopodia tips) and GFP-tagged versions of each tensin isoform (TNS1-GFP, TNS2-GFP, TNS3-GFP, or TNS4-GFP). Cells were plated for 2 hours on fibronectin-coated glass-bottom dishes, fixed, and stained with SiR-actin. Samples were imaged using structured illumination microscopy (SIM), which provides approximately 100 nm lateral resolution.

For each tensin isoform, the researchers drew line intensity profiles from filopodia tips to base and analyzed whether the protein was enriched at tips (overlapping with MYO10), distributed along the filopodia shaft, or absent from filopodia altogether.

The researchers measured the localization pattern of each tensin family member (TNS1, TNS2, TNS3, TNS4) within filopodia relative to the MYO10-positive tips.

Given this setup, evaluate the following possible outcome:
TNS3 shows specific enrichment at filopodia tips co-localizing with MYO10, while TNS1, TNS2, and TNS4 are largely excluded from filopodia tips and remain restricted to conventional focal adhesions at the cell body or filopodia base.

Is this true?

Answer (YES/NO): NO